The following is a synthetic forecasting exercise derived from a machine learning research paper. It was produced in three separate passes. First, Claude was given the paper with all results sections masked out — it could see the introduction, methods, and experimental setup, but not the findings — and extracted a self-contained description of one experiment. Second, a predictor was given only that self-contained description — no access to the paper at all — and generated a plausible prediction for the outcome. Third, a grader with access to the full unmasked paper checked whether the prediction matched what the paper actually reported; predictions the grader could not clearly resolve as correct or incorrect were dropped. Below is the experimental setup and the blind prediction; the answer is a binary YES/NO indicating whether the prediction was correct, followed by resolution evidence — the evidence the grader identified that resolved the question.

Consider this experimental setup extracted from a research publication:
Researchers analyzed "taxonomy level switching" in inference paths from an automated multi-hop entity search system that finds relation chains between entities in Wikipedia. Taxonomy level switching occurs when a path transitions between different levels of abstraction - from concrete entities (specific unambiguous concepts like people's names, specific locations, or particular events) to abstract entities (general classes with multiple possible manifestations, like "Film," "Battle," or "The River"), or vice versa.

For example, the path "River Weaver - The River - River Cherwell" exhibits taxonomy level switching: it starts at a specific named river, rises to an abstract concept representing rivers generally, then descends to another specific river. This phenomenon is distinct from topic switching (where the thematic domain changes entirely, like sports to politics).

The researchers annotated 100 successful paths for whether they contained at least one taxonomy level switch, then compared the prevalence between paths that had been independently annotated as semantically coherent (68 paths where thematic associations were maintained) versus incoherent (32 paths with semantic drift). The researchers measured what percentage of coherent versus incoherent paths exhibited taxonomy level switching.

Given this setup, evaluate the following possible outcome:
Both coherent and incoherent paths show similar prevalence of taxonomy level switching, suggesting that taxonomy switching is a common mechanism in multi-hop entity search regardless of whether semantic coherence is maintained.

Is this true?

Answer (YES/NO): NO